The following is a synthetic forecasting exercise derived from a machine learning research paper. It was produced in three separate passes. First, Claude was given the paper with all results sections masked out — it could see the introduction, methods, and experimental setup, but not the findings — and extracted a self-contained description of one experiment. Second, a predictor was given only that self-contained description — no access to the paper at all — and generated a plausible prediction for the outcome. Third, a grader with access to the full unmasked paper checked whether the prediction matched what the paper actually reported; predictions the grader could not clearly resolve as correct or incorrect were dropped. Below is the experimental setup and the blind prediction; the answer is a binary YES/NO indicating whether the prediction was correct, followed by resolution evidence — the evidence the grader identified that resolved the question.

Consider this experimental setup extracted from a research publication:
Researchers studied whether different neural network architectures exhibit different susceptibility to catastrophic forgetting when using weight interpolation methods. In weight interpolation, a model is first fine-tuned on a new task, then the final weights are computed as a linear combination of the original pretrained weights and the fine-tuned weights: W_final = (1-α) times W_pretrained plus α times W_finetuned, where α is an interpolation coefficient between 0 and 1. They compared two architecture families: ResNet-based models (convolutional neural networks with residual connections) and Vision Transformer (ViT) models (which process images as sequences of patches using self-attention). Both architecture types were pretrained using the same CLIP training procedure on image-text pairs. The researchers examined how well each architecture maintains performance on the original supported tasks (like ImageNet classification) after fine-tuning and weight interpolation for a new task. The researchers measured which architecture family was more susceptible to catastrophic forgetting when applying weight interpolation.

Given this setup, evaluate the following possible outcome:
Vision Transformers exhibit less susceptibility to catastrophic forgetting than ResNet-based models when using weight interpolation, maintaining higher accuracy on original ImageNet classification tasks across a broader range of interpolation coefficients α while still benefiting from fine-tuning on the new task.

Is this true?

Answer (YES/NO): YES